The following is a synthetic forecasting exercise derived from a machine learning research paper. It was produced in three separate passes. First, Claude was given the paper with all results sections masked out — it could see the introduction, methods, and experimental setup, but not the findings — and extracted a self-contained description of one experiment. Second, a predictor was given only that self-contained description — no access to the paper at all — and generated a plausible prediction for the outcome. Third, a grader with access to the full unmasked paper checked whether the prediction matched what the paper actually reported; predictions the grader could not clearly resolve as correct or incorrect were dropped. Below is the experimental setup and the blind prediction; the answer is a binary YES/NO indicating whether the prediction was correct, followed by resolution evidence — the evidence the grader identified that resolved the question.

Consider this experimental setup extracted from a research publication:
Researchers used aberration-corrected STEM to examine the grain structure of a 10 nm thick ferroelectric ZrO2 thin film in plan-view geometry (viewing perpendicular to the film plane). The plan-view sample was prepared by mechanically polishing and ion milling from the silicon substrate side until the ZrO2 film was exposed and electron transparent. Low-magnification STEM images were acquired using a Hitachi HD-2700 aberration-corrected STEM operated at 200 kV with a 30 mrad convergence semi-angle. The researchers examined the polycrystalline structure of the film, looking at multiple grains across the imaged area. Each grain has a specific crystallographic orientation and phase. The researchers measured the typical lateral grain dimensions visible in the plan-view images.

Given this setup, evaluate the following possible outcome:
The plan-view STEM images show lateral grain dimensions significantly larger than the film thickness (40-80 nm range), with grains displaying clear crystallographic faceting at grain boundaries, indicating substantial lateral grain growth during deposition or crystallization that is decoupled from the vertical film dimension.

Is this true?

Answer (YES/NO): NO